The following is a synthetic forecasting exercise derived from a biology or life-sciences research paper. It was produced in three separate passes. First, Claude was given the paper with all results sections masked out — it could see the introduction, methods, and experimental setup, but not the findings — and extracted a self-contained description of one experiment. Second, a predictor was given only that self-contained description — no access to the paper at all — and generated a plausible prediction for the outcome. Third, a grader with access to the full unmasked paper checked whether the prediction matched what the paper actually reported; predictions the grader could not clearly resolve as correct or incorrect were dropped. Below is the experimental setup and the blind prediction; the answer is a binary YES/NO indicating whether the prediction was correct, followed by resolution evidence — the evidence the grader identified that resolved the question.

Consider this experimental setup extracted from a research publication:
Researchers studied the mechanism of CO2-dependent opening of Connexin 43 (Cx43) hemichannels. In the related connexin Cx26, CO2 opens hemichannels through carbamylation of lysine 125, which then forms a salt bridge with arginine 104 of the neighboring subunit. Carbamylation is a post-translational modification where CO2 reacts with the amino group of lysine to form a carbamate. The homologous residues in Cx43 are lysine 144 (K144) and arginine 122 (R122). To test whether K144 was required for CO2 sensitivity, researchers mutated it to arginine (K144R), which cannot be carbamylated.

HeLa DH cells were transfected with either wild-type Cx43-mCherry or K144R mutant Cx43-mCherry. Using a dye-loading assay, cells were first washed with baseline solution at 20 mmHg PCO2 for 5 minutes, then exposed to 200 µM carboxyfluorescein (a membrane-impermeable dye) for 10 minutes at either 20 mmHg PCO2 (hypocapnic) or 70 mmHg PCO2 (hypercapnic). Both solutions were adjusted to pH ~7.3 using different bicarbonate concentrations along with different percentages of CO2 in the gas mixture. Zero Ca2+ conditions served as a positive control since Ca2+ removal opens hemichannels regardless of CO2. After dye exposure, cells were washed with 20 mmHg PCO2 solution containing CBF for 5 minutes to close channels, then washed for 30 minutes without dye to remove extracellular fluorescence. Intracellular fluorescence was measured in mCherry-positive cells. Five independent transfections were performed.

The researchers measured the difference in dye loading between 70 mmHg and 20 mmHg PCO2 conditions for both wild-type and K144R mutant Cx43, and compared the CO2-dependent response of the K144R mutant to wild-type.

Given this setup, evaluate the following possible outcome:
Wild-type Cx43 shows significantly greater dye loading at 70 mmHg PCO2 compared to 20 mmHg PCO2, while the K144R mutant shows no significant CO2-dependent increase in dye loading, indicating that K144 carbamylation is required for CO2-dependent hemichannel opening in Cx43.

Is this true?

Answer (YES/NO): NO